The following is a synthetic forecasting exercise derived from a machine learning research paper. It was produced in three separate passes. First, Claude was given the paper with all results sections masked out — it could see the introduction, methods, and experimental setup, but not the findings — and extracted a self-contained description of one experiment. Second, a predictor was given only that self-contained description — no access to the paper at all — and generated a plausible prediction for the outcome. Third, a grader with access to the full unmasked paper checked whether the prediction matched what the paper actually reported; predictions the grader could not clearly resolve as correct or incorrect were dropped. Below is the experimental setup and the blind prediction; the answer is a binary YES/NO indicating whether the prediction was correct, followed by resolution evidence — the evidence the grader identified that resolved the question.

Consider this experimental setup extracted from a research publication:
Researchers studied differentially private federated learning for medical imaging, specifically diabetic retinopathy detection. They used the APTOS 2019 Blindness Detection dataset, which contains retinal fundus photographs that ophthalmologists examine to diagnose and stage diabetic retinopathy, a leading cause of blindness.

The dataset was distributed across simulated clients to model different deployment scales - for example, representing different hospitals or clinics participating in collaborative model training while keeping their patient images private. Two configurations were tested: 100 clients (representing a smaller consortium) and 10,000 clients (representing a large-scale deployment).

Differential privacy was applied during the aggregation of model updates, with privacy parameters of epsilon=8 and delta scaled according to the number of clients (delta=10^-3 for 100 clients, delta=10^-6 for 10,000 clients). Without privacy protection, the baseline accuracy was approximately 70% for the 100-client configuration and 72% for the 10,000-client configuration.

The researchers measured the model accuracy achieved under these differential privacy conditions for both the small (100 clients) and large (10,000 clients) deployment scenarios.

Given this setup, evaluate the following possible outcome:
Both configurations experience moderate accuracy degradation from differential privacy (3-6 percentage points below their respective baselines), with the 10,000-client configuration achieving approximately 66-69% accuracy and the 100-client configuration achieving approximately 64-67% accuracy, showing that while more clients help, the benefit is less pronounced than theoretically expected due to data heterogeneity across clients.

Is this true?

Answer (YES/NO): NO